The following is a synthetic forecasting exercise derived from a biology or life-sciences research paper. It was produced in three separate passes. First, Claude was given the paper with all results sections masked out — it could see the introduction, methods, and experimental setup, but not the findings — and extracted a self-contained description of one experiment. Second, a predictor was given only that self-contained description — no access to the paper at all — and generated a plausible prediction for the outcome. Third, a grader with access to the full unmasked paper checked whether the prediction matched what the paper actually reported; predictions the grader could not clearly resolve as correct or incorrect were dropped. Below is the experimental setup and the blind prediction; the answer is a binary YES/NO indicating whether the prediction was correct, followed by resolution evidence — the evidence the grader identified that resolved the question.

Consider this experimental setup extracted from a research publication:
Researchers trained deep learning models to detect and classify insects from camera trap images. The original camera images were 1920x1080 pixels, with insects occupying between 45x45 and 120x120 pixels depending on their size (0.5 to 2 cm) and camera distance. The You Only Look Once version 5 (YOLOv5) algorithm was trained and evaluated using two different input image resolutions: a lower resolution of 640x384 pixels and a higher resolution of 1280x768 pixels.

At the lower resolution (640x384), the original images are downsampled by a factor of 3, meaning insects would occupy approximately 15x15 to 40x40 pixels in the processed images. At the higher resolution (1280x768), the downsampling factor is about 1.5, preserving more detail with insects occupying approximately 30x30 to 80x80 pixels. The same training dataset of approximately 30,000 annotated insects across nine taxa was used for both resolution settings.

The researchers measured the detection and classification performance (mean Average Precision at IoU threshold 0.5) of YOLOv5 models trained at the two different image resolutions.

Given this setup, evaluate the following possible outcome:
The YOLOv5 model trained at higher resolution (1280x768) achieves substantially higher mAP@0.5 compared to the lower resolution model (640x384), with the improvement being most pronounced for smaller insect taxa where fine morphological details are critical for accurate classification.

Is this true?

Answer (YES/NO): NO